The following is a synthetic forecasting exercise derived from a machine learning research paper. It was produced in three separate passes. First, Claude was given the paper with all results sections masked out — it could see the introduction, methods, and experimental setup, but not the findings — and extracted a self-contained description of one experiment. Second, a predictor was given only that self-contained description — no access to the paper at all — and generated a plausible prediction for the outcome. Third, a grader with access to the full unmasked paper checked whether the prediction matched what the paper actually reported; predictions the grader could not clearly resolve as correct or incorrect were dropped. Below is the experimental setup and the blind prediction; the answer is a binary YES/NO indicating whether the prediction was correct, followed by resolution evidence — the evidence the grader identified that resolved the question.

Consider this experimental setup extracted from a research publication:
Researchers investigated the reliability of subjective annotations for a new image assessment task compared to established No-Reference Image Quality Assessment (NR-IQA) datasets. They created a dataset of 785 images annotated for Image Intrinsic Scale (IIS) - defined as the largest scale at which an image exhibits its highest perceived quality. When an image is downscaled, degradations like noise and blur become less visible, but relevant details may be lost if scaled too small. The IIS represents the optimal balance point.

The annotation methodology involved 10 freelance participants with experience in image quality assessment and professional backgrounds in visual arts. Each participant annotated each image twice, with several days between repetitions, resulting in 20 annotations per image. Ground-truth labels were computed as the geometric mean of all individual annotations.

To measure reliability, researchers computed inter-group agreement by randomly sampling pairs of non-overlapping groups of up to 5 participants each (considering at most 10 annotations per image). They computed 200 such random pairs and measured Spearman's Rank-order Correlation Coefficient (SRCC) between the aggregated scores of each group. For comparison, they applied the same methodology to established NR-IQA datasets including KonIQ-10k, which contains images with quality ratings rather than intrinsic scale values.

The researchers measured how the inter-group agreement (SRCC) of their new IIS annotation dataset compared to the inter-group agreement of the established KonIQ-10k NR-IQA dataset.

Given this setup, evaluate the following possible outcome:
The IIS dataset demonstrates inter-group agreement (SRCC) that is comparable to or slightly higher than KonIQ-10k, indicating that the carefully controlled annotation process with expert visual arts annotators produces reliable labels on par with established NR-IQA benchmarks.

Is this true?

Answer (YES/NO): YES